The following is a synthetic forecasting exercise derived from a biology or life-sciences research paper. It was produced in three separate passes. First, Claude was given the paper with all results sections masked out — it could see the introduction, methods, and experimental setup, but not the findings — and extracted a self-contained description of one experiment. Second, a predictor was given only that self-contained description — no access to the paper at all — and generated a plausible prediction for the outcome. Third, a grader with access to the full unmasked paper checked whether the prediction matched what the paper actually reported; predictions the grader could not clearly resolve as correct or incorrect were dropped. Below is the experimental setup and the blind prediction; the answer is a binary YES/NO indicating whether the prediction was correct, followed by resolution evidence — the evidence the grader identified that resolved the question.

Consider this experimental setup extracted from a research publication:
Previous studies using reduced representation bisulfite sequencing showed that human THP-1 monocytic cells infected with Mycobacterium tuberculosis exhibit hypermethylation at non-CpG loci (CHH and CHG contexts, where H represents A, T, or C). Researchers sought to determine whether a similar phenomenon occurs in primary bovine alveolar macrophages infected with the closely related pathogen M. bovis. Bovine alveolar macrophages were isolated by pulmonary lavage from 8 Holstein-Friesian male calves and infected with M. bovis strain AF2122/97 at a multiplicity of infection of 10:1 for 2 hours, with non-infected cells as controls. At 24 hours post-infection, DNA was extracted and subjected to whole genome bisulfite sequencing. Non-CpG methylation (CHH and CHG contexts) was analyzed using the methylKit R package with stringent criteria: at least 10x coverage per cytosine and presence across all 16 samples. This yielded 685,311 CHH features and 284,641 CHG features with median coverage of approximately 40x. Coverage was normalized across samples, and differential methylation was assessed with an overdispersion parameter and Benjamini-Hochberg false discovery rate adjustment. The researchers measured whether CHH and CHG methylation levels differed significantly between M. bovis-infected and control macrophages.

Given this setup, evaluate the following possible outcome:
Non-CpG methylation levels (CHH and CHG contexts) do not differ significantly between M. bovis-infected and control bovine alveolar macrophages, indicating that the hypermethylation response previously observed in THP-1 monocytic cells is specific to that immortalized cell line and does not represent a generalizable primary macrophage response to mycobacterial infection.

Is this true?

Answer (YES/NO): YES